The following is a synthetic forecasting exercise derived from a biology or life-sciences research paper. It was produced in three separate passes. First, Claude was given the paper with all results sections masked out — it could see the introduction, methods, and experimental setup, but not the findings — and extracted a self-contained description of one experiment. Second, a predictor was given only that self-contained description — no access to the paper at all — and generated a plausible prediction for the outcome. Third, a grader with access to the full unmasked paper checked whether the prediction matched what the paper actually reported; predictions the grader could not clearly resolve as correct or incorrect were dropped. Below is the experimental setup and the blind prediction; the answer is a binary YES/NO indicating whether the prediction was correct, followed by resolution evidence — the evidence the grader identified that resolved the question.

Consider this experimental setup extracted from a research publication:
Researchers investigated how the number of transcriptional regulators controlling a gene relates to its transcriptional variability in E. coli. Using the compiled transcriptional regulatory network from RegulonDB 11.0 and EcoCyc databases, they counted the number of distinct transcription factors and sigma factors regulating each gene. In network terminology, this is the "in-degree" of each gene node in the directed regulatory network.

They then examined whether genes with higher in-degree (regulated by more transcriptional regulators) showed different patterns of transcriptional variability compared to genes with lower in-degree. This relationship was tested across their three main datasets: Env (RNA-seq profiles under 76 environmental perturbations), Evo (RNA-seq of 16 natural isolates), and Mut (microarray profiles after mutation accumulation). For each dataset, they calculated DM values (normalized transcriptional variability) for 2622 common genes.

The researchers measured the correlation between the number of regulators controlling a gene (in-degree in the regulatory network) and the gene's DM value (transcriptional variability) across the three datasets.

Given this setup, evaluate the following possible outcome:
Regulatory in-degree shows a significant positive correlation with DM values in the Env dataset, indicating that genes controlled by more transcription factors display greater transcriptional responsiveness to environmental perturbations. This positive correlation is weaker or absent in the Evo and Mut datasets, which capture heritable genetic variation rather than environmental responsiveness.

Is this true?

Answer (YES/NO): NO